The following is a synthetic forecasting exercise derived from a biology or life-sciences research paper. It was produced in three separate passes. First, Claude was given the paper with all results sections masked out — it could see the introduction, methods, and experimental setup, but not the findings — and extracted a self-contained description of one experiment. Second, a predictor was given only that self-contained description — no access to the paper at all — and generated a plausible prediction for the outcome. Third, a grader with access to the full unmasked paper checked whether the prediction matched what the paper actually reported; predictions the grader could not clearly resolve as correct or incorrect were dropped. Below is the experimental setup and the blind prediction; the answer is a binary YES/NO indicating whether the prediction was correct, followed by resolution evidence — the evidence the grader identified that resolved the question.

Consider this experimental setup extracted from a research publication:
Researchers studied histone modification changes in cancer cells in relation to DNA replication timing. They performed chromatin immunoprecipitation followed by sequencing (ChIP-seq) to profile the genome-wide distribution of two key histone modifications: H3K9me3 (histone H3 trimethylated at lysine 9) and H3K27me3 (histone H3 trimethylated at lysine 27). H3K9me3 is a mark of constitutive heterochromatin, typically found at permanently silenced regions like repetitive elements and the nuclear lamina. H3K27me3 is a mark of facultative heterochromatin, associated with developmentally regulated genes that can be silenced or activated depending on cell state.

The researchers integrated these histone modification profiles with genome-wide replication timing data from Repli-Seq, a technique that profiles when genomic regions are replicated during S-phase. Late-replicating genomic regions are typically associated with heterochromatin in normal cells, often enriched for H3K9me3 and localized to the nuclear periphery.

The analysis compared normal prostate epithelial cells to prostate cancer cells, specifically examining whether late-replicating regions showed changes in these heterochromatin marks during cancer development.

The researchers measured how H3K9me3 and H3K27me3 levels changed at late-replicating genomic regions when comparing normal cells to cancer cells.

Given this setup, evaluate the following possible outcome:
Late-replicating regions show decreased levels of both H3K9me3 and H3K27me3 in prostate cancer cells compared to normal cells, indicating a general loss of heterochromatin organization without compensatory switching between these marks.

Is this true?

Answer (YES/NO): NO